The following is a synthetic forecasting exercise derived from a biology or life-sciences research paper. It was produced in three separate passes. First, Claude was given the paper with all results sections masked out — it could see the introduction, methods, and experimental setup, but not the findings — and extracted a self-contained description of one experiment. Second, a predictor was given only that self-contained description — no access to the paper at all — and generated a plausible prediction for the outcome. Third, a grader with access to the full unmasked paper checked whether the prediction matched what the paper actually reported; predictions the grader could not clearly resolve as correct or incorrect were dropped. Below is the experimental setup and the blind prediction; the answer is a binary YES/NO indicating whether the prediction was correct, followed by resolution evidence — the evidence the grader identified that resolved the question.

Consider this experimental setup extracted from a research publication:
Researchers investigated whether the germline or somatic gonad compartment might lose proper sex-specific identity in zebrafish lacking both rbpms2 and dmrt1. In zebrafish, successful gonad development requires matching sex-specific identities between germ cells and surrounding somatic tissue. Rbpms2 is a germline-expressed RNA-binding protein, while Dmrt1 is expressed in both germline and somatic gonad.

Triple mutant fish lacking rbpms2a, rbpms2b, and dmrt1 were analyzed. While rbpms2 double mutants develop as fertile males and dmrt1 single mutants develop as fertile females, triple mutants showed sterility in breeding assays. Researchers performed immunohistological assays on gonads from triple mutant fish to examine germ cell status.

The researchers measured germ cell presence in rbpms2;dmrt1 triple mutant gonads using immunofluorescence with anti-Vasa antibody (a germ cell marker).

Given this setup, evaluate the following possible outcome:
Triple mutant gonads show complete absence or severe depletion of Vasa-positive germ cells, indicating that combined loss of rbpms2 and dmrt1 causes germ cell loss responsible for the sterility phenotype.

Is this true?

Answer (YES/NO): YES